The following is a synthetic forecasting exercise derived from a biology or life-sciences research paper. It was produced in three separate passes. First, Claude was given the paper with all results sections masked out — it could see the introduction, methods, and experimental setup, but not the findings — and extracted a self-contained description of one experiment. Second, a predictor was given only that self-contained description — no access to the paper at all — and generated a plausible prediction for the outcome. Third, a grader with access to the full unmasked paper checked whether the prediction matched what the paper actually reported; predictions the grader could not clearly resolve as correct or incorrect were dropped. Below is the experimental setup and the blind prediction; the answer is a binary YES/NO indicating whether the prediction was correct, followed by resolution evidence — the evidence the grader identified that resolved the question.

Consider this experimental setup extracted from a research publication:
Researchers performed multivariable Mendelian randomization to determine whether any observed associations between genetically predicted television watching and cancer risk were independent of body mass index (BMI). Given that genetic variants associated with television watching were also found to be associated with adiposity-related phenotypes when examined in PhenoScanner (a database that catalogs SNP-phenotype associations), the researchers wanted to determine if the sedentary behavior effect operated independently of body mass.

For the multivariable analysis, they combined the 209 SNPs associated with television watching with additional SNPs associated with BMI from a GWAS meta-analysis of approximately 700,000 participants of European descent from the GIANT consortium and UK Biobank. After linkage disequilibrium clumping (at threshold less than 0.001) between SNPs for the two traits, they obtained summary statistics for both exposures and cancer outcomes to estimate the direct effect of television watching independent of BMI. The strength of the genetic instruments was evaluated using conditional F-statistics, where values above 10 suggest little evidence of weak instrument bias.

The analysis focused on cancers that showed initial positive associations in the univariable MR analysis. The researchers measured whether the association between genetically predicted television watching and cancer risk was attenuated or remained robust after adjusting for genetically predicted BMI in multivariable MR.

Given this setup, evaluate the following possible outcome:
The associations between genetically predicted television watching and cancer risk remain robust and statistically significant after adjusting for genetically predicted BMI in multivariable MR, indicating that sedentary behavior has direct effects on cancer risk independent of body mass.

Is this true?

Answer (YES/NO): YES